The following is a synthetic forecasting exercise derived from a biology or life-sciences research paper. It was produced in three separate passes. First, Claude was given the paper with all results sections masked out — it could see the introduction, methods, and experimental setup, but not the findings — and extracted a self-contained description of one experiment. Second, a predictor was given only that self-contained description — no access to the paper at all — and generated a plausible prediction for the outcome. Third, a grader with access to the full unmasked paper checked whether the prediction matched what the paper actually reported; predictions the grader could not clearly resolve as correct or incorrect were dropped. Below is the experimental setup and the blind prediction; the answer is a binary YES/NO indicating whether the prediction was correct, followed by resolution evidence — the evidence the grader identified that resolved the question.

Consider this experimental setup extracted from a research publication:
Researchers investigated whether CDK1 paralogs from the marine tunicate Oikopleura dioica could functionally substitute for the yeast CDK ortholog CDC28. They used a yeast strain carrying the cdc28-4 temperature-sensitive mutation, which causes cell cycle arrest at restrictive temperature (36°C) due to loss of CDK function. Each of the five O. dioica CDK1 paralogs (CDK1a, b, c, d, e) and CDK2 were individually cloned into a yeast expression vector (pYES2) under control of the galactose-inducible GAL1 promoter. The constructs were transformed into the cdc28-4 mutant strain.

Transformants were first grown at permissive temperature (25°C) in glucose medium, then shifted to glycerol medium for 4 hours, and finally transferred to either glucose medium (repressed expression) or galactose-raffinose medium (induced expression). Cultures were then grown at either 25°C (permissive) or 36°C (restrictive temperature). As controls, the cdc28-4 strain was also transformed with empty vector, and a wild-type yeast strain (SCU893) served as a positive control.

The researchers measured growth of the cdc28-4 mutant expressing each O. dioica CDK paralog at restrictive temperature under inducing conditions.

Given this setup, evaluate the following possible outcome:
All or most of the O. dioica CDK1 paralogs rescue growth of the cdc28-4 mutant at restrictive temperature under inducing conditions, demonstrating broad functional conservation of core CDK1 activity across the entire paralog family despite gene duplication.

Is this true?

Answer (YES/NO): NO